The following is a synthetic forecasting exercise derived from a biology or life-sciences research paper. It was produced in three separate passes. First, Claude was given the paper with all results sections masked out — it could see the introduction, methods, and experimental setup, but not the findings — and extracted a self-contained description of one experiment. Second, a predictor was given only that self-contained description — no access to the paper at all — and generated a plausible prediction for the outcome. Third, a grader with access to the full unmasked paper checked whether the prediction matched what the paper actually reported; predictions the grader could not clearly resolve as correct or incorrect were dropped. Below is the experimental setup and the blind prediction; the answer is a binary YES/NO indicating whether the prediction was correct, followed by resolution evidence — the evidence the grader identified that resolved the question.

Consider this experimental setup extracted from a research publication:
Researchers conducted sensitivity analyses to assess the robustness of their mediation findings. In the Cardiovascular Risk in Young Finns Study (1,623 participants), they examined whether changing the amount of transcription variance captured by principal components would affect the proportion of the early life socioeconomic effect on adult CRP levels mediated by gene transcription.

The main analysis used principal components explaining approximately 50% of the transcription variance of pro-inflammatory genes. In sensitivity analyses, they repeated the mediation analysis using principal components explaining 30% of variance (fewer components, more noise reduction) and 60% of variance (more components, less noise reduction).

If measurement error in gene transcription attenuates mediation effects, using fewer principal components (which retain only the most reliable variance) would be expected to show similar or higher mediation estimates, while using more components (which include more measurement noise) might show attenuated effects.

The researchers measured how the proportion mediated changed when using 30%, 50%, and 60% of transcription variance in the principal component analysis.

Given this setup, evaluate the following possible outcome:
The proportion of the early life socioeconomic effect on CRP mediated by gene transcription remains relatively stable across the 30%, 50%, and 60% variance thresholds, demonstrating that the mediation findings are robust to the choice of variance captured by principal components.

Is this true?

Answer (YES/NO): NO